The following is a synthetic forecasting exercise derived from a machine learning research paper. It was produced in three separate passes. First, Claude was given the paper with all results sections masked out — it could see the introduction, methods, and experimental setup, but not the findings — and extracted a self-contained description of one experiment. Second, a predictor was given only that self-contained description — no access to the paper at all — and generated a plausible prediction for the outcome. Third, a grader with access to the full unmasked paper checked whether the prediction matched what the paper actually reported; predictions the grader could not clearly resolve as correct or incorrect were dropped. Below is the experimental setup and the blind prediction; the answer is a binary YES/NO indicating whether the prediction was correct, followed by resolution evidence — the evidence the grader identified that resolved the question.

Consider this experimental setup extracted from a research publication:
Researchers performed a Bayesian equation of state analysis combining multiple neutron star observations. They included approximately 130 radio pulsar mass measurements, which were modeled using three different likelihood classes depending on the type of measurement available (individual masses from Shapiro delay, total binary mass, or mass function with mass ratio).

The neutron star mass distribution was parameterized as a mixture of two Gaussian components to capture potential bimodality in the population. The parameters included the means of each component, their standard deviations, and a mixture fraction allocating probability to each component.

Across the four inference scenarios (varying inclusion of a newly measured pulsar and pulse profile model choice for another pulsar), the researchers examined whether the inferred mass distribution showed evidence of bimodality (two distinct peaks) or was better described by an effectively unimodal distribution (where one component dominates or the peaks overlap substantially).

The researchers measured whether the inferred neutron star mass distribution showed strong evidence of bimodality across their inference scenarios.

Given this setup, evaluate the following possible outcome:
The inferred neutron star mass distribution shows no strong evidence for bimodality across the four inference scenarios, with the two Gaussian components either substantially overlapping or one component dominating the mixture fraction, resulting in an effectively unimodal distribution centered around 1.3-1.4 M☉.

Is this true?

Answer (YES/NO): NO